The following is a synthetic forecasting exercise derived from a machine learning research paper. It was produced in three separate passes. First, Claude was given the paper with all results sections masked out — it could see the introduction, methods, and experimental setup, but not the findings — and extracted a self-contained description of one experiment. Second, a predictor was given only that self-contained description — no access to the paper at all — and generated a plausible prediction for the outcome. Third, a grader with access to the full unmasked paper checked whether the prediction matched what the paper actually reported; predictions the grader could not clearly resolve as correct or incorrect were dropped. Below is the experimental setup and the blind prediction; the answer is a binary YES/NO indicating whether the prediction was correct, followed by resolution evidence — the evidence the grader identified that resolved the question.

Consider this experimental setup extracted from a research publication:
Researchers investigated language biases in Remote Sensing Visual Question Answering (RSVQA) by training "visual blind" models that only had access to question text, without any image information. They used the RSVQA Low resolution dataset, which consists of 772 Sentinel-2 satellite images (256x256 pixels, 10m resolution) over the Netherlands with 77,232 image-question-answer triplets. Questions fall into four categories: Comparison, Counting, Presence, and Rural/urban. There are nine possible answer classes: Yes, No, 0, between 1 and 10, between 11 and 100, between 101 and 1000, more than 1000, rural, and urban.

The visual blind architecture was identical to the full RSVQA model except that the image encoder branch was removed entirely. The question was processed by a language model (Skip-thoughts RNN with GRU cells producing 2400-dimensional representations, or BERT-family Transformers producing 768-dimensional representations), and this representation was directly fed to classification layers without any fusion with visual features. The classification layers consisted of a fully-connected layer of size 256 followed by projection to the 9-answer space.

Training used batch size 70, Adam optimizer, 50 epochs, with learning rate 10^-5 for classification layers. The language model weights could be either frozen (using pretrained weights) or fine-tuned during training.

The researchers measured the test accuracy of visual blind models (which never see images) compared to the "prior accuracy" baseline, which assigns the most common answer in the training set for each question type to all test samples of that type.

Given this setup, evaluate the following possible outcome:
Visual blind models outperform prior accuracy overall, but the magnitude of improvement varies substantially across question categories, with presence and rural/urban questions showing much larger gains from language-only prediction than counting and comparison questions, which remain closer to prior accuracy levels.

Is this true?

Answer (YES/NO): NO